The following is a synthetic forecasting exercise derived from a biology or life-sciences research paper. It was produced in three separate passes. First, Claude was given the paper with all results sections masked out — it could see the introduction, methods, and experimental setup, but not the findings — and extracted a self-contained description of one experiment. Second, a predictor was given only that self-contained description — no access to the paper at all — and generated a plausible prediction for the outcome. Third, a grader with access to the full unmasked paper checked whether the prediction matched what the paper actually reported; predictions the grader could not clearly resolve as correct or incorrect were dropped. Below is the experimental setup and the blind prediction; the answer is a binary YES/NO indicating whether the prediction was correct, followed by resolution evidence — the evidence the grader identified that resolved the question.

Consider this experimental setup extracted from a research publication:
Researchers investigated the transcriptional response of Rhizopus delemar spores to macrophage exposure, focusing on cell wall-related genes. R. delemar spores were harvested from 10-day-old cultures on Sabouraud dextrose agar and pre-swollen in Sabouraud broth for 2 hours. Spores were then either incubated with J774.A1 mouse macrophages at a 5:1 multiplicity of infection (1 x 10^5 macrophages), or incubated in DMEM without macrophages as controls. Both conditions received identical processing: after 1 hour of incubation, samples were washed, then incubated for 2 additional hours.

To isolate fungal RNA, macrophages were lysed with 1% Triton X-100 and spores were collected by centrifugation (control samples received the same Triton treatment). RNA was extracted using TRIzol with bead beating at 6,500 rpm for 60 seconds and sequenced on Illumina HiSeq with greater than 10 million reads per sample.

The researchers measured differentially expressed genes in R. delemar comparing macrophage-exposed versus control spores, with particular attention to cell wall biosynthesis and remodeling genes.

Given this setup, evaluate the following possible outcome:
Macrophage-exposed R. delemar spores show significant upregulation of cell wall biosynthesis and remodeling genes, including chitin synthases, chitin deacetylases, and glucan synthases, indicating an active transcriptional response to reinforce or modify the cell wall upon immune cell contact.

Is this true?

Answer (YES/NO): NO